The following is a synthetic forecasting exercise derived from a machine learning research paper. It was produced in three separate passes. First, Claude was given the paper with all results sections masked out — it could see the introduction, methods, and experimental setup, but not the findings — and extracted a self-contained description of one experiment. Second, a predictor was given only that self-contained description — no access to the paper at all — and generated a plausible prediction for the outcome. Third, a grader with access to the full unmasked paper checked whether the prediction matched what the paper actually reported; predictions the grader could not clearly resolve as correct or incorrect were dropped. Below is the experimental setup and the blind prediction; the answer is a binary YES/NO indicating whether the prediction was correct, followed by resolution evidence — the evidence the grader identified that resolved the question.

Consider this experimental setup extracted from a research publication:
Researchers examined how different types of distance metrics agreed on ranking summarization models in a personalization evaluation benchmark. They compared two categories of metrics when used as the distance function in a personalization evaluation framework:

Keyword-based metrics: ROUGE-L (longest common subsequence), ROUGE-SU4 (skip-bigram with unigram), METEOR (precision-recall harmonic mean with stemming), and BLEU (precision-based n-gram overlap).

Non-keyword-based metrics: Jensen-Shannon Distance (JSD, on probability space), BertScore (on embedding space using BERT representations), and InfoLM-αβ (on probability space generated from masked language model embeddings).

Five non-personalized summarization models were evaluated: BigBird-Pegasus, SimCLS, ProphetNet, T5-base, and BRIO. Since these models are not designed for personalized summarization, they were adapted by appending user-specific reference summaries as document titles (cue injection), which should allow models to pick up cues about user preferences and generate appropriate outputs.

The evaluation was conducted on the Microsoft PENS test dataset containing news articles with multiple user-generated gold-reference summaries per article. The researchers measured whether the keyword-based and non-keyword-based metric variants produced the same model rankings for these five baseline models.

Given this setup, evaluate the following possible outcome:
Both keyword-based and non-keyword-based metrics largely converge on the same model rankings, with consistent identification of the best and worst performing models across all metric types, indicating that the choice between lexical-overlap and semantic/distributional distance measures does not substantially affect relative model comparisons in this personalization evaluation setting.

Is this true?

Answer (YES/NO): NO